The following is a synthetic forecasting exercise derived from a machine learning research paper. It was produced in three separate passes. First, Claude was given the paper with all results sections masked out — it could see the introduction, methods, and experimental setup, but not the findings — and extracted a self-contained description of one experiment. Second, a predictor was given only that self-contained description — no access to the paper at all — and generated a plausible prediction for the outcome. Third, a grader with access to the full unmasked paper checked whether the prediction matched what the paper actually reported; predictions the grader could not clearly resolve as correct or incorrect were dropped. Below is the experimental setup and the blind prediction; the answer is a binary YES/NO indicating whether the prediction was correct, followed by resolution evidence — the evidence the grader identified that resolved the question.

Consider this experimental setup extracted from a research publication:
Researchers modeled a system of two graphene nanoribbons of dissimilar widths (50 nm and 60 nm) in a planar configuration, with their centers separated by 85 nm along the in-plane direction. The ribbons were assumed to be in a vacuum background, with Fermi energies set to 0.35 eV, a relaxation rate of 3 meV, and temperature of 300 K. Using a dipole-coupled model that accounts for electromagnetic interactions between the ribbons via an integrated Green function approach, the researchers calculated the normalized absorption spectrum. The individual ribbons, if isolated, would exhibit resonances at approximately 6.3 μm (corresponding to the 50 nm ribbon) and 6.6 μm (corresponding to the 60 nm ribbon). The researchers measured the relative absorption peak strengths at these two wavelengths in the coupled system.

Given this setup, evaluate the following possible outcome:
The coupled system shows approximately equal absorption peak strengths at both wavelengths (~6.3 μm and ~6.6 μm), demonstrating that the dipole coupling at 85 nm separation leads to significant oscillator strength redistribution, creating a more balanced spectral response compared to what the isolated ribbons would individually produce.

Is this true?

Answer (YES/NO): NO